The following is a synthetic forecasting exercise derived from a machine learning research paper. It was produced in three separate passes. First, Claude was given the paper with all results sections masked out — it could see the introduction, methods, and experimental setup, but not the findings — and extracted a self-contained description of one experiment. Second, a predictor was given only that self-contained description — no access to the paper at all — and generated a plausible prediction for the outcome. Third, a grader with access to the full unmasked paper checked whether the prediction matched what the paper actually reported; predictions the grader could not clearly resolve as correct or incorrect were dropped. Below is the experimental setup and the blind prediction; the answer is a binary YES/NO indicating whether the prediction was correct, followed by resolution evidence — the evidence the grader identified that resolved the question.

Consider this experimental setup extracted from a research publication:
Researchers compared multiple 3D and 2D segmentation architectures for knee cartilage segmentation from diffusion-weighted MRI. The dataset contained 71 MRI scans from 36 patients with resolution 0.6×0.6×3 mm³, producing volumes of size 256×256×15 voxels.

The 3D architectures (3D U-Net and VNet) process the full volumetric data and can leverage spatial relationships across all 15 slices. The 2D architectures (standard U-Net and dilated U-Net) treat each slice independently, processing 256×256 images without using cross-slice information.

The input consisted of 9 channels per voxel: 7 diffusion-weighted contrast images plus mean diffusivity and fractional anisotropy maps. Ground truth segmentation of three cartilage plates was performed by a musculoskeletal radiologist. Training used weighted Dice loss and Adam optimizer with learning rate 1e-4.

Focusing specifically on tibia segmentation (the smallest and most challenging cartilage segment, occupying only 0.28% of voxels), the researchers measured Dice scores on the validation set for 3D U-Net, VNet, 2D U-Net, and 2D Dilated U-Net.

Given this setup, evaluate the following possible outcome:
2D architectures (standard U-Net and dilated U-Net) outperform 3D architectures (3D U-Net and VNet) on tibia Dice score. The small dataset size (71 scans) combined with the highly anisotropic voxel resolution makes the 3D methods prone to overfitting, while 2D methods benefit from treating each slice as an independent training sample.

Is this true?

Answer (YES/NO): YES